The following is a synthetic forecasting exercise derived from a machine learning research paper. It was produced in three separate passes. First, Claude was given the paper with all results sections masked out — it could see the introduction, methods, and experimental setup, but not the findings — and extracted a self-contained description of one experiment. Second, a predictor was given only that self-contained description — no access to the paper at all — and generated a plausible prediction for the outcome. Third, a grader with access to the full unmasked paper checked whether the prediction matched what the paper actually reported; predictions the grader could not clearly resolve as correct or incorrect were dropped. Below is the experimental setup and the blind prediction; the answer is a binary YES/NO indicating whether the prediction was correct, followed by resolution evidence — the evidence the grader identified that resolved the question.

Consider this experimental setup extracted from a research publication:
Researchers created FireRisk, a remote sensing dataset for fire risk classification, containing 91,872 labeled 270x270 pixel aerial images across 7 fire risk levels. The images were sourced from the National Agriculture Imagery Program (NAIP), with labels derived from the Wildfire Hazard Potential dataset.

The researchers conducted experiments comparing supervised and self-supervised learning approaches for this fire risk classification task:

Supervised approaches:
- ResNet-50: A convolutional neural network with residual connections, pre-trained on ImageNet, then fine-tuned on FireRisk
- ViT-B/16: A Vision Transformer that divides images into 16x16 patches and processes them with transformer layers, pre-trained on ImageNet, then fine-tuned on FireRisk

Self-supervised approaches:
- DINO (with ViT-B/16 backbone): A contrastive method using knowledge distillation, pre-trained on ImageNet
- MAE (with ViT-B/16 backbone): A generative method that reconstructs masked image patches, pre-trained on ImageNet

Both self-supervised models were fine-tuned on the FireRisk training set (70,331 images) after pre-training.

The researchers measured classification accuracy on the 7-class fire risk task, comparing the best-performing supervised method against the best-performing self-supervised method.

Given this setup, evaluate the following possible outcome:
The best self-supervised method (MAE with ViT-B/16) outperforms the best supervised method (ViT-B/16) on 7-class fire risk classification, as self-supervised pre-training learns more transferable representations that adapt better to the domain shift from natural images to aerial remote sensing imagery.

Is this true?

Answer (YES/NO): YES